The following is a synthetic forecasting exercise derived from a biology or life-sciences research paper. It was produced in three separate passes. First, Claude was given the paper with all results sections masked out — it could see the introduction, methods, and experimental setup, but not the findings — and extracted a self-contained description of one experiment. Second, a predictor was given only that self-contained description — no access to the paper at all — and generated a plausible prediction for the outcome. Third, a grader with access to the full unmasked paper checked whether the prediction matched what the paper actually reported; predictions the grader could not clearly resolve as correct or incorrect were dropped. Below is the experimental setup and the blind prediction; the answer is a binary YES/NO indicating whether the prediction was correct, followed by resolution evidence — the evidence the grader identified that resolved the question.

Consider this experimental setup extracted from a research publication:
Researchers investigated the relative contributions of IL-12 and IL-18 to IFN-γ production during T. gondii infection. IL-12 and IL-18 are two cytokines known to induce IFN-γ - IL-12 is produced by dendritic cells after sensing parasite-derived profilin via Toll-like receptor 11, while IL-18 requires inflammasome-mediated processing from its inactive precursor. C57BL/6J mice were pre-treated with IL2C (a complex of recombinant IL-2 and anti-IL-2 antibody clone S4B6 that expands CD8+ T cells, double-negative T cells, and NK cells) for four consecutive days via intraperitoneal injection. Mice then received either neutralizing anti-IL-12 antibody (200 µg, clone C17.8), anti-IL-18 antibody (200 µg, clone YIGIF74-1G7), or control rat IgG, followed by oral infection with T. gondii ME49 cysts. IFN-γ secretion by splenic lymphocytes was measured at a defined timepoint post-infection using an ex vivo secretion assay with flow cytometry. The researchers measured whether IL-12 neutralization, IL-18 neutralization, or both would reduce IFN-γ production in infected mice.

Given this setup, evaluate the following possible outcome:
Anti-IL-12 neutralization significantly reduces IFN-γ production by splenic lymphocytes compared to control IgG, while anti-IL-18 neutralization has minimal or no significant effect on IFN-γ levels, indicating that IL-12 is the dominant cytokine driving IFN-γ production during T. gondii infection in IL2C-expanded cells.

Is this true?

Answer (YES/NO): NO